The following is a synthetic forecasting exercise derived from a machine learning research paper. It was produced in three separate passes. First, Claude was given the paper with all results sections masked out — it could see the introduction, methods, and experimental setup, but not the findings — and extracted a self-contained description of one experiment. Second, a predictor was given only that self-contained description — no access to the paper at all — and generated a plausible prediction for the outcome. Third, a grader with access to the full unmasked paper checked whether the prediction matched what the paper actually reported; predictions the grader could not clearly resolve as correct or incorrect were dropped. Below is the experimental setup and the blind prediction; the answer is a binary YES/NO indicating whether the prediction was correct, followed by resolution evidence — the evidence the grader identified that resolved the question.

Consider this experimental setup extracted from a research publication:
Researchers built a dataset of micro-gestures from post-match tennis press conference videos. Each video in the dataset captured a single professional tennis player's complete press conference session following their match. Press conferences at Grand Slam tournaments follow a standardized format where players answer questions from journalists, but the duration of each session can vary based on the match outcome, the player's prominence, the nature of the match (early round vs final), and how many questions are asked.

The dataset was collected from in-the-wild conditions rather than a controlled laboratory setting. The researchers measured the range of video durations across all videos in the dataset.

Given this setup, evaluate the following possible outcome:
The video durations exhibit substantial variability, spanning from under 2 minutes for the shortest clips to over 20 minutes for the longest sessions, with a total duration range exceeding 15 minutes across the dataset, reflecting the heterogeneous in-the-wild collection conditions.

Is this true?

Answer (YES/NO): YES